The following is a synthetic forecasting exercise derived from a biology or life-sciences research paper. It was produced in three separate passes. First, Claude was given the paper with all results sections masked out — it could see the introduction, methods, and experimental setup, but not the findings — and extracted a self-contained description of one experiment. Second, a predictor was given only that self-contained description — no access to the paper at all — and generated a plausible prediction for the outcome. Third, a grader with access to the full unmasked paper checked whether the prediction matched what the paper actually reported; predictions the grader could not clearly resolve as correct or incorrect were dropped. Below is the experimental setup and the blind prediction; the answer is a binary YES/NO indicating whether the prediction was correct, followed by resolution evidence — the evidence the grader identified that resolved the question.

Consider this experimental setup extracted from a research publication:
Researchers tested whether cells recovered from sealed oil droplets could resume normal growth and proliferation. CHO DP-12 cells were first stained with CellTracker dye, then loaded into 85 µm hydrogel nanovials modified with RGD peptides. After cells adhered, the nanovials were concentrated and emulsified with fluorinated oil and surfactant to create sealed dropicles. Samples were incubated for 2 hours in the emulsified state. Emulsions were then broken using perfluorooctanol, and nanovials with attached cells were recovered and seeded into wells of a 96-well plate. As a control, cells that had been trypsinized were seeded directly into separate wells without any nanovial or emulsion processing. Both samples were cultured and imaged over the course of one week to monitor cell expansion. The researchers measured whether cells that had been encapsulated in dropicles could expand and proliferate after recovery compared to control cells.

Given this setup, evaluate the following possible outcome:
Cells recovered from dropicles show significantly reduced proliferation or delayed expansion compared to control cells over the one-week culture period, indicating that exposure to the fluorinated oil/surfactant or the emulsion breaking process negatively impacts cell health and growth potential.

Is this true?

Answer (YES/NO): NO